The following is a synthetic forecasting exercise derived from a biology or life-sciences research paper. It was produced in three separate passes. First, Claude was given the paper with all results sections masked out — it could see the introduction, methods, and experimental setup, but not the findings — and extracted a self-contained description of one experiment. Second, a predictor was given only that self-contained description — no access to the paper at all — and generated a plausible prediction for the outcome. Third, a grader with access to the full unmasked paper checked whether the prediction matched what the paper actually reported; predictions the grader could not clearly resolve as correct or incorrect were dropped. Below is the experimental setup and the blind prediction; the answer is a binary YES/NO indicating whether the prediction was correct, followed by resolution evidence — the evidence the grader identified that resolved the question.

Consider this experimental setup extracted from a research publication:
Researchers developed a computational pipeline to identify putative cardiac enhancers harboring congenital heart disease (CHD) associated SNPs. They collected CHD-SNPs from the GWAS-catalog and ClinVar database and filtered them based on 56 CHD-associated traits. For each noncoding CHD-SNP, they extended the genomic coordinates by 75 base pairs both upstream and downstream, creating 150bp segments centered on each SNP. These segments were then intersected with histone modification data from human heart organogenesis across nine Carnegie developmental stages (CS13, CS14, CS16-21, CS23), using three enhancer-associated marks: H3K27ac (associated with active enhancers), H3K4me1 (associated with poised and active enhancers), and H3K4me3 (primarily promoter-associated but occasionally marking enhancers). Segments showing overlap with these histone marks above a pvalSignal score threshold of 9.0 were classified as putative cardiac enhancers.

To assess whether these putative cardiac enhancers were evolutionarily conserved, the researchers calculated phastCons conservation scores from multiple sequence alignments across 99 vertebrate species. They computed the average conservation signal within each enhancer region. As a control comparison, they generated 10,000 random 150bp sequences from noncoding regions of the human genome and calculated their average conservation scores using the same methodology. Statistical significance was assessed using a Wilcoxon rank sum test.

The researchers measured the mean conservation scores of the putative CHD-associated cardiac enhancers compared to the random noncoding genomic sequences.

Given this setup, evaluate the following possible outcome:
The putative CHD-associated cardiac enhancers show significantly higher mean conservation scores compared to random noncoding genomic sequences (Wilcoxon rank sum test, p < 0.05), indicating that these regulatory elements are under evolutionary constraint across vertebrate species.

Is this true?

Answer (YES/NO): YES